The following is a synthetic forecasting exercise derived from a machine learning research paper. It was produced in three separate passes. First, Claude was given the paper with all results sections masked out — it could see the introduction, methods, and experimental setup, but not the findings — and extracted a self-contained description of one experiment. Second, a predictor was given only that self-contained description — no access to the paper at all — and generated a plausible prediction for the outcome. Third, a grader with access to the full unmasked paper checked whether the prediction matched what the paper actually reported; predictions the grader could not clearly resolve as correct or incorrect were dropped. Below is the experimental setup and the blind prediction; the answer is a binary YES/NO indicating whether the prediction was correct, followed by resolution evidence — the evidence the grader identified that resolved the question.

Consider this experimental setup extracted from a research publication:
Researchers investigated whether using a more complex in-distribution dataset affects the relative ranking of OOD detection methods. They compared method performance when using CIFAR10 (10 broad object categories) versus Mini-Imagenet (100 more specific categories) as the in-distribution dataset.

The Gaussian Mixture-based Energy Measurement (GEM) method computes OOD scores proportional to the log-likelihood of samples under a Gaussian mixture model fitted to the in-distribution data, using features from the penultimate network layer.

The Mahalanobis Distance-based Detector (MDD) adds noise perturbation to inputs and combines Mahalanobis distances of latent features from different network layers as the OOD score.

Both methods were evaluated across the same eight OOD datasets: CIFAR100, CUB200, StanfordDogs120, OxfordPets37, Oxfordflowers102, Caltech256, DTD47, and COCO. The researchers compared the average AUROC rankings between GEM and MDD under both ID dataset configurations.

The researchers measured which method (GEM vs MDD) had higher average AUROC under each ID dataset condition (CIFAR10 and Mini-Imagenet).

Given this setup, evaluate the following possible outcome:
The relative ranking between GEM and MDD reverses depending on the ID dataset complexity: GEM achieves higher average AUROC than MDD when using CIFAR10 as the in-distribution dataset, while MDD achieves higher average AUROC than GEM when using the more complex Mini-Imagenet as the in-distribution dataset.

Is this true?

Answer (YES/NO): NO